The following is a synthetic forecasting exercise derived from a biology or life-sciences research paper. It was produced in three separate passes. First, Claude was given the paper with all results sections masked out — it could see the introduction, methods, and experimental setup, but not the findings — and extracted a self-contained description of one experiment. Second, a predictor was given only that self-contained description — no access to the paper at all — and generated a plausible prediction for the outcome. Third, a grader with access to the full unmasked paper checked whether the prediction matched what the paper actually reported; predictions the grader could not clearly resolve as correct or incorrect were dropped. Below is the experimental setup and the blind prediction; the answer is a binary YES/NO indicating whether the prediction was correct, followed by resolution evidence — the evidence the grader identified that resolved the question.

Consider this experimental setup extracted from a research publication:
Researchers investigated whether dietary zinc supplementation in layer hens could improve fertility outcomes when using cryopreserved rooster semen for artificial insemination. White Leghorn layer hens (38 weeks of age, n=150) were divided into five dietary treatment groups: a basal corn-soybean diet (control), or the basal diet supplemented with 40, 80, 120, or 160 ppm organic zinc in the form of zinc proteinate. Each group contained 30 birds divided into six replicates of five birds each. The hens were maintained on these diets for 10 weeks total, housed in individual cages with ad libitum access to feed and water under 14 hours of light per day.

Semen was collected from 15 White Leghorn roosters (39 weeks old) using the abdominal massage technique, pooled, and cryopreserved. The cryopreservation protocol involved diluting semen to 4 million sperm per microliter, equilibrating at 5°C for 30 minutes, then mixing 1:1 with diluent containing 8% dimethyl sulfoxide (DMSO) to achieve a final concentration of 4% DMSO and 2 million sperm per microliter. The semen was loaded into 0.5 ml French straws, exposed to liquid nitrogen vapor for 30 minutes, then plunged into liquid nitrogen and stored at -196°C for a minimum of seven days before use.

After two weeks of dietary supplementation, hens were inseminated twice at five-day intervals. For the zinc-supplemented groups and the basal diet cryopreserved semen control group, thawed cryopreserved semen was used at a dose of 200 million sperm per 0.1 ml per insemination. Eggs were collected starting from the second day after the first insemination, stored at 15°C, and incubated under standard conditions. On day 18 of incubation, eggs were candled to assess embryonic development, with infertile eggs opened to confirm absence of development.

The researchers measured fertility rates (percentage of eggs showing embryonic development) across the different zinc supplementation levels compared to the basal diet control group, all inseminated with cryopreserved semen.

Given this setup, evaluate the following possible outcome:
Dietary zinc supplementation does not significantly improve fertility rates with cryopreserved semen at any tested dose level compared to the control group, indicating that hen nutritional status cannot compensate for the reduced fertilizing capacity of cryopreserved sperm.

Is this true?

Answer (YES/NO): YES